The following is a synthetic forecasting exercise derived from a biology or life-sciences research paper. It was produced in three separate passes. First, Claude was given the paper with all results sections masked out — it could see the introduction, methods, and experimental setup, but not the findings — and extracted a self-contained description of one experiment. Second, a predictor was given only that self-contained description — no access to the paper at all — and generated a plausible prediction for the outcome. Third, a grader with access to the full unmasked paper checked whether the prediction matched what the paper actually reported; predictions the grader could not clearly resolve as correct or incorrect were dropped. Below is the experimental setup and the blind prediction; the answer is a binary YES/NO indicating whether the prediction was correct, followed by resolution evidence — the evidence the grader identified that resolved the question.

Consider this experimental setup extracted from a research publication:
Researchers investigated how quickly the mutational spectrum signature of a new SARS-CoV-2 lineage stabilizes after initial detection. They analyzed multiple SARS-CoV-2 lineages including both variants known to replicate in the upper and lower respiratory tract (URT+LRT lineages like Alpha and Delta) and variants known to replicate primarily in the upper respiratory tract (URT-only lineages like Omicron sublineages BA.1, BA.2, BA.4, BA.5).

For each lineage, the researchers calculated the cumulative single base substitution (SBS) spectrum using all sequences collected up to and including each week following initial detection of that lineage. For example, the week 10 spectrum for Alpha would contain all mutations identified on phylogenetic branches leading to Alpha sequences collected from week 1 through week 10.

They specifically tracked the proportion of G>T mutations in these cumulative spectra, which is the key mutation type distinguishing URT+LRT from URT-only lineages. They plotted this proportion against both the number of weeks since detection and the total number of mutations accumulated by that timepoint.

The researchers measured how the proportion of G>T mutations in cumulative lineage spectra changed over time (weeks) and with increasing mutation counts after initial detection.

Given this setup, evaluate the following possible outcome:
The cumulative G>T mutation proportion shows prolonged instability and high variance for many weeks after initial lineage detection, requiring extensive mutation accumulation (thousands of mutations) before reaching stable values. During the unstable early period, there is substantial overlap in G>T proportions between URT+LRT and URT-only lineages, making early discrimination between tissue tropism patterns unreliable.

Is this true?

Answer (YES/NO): NO